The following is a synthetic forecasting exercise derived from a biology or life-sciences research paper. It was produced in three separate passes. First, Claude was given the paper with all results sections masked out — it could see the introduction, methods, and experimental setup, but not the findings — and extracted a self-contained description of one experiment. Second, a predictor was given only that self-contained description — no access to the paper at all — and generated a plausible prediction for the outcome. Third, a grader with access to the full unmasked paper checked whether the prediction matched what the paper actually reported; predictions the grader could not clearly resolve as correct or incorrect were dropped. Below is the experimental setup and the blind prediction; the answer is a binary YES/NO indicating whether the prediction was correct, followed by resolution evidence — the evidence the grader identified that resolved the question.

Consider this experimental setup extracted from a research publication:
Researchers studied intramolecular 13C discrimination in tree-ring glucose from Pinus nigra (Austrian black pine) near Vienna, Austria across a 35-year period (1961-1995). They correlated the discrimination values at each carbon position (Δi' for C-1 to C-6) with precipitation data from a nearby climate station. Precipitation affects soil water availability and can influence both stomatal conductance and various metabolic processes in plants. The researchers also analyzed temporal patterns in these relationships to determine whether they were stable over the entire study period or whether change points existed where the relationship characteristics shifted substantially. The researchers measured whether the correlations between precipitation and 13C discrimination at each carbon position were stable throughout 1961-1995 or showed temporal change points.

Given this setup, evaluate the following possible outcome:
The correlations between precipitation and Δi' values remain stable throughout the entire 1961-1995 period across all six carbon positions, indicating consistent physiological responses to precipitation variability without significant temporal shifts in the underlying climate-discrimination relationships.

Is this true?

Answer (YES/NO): NO